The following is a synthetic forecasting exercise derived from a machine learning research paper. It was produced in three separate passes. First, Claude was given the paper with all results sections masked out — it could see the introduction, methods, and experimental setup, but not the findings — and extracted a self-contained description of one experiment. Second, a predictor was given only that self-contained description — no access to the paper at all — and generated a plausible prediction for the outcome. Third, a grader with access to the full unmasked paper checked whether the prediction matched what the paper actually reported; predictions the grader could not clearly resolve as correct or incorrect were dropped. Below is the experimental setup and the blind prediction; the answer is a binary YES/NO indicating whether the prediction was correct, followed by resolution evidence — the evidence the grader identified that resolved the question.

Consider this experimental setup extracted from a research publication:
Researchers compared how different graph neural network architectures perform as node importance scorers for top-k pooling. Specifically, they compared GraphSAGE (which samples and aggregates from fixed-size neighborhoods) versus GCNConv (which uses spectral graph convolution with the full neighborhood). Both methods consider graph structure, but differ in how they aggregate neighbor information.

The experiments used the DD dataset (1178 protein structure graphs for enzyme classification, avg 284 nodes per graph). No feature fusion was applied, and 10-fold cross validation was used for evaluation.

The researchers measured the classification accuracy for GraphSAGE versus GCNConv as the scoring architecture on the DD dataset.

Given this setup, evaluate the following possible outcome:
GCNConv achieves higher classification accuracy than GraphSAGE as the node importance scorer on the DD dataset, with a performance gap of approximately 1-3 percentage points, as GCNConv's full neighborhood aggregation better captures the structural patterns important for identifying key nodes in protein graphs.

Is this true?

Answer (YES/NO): NO